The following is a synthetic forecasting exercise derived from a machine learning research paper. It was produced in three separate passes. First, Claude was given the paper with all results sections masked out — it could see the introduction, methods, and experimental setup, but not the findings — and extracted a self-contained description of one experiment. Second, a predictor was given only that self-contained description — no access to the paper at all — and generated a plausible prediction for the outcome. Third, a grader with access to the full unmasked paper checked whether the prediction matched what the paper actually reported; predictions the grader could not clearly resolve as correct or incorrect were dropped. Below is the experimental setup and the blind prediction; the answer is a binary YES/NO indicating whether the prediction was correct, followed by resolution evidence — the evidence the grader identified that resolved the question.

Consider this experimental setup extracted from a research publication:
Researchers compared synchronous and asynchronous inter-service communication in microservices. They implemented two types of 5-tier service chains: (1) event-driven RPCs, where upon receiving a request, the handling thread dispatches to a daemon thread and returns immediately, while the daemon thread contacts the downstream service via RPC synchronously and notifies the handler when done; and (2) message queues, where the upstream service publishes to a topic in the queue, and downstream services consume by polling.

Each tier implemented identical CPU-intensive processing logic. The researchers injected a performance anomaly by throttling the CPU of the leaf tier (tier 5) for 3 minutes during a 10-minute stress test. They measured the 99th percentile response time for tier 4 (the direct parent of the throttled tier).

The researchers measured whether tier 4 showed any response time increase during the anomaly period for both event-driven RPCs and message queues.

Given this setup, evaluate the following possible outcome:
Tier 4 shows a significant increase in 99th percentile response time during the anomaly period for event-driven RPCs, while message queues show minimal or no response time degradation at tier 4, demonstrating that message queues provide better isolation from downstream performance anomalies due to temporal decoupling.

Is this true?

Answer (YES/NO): YES